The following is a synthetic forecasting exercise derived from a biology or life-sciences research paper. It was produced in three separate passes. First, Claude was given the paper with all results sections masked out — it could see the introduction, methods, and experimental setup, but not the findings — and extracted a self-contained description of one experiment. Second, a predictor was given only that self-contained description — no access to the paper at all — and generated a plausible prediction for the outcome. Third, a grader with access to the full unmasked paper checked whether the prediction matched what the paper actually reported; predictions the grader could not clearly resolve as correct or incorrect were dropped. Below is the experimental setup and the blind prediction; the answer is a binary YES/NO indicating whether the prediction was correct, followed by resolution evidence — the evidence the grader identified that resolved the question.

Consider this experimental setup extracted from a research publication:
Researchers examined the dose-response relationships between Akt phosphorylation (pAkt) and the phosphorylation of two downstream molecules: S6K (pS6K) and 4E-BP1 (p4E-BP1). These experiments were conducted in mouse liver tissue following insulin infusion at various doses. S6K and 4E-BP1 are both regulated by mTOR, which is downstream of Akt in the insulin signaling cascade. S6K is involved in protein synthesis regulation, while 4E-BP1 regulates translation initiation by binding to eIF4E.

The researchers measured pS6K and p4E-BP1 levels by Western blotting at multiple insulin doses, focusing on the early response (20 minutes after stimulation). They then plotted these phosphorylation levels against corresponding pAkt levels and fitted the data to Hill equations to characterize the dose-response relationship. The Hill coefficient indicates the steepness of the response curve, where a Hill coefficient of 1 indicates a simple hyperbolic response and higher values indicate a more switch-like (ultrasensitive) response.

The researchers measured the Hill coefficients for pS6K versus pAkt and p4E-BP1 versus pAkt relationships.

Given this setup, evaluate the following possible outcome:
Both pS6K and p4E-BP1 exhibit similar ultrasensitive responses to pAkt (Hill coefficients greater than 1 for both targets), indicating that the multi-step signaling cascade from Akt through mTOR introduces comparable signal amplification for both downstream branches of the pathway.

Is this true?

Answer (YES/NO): NO